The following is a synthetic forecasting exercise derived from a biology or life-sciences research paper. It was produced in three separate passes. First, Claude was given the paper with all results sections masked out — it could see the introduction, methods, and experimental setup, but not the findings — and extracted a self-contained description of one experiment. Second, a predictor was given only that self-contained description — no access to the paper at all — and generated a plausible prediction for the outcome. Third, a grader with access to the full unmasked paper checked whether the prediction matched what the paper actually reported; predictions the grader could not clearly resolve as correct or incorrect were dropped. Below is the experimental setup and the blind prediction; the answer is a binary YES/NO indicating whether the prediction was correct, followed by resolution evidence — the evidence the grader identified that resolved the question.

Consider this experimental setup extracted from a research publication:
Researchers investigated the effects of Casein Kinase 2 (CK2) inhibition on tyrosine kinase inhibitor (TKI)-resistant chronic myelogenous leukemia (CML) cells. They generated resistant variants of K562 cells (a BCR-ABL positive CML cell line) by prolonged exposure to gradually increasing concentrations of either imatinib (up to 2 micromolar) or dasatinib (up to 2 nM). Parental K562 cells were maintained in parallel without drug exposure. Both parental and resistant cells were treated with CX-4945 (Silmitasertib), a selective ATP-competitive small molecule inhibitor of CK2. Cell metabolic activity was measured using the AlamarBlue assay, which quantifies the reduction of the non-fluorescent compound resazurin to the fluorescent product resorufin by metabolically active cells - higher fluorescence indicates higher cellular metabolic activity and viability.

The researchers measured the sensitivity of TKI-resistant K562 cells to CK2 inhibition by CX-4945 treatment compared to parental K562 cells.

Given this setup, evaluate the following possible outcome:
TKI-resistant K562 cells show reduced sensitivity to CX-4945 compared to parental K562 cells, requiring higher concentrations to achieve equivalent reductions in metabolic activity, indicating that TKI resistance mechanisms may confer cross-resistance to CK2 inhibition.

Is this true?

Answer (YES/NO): NO